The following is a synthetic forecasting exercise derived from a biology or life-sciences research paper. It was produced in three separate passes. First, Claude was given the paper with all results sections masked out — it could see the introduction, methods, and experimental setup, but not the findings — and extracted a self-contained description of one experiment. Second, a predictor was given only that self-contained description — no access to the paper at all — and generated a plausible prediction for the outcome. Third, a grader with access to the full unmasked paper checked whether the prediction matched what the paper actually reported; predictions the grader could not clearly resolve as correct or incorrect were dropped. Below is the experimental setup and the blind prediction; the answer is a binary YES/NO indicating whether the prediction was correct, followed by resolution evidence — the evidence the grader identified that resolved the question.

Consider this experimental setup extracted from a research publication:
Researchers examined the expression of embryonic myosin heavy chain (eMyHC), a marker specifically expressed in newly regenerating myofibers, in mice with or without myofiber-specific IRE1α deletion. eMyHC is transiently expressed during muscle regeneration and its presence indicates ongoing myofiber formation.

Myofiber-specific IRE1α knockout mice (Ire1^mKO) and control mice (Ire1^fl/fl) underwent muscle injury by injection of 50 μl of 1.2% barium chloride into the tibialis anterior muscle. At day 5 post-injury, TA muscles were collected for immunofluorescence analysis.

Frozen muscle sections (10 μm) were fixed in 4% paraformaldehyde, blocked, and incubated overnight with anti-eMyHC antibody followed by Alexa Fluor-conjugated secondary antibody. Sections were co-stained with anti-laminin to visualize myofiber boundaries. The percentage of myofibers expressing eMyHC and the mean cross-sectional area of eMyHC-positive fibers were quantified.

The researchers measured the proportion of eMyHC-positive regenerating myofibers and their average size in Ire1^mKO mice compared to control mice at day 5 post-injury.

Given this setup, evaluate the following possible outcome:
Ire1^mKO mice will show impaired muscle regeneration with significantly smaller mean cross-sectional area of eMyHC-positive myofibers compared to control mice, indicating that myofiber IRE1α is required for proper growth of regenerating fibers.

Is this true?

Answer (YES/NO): YES